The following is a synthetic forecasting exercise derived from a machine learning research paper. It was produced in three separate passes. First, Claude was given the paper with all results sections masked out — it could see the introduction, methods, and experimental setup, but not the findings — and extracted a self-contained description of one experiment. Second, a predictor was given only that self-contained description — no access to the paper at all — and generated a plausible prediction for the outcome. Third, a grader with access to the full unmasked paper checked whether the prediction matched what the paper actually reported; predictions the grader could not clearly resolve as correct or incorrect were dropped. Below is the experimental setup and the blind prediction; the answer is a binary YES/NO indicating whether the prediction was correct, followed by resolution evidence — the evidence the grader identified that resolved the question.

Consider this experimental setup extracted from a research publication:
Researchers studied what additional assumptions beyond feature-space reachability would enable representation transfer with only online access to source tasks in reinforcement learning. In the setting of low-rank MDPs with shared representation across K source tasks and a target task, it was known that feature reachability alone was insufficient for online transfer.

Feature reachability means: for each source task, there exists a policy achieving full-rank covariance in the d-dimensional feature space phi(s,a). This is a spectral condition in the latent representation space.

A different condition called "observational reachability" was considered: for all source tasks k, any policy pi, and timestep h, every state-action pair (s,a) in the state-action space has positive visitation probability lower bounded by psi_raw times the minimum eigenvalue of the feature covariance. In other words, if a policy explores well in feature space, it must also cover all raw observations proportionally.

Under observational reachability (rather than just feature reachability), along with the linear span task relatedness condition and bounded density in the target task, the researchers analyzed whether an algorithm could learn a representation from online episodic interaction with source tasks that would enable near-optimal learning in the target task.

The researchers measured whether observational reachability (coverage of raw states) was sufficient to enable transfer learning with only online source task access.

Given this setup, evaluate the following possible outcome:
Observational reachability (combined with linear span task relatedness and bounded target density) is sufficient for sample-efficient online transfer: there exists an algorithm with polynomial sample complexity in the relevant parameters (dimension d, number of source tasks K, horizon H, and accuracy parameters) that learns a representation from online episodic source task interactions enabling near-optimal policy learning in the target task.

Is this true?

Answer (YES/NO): YES